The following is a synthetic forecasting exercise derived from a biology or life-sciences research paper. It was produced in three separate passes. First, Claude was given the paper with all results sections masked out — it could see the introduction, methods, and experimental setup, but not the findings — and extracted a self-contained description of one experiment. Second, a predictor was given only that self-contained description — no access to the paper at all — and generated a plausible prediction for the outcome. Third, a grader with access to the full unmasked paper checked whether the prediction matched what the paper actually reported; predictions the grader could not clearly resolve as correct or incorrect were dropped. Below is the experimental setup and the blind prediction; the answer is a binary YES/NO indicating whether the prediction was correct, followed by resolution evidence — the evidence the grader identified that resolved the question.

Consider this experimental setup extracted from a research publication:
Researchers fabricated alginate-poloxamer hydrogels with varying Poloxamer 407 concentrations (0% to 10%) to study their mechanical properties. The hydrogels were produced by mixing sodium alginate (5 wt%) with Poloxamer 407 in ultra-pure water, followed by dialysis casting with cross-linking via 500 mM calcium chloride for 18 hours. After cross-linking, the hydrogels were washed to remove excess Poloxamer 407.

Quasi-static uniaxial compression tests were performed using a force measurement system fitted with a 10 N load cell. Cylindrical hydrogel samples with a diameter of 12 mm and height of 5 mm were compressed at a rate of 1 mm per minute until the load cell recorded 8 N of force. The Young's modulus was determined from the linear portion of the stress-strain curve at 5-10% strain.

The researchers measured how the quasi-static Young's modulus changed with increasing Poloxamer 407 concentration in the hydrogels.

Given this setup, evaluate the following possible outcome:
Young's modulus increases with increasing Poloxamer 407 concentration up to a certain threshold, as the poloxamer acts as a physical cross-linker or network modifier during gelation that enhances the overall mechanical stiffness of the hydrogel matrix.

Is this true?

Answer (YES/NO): NO